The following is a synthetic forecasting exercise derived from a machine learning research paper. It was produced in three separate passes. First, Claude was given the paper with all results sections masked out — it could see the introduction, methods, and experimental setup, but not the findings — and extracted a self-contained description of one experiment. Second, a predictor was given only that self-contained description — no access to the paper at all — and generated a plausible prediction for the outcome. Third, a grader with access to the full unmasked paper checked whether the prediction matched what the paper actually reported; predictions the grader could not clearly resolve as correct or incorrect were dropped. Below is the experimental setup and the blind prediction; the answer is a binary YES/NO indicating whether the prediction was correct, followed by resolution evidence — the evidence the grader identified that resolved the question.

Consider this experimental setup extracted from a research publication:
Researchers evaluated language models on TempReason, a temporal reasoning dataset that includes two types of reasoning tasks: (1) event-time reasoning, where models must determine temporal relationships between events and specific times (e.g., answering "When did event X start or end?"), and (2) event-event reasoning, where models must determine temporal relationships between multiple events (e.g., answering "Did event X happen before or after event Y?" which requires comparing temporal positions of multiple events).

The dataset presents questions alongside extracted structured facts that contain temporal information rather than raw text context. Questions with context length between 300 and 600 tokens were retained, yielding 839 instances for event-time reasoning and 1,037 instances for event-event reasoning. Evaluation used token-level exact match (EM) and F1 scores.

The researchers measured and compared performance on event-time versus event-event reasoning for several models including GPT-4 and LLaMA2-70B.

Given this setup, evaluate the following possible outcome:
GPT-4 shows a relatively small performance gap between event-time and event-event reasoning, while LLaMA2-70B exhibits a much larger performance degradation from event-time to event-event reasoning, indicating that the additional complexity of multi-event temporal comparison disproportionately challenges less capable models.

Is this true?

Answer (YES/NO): NO